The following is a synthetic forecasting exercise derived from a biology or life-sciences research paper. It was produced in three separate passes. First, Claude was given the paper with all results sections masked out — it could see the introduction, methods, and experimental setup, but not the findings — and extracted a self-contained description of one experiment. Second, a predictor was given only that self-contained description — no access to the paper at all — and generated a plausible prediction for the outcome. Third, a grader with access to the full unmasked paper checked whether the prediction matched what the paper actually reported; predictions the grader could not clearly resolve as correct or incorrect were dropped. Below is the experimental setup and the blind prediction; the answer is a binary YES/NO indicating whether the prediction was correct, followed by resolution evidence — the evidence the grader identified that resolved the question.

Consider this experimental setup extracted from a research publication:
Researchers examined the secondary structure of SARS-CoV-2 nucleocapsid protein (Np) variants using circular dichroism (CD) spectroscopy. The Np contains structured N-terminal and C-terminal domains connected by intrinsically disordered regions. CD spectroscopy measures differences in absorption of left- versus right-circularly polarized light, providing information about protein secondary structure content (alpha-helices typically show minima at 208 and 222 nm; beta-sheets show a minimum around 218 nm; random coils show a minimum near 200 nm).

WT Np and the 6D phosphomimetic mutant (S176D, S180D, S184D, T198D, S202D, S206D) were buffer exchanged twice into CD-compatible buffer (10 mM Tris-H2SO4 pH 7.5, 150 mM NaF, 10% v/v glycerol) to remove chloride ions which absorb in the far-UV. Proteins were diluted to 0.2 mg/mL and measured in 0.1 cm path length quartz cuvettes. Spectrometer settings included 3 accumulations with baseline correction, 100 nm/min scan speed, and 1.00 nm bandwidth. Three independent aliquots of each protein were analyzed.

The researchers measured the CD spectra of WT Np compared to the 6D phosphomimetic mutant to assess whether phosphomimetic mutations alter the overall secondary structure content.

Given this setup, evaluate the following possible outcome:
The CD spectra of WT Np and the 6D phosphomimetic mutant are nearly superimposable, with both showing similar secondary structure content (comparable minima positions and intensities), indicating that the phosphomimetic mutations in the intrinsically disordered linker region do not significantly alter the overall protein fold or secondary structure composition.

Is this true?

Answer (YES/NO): NO